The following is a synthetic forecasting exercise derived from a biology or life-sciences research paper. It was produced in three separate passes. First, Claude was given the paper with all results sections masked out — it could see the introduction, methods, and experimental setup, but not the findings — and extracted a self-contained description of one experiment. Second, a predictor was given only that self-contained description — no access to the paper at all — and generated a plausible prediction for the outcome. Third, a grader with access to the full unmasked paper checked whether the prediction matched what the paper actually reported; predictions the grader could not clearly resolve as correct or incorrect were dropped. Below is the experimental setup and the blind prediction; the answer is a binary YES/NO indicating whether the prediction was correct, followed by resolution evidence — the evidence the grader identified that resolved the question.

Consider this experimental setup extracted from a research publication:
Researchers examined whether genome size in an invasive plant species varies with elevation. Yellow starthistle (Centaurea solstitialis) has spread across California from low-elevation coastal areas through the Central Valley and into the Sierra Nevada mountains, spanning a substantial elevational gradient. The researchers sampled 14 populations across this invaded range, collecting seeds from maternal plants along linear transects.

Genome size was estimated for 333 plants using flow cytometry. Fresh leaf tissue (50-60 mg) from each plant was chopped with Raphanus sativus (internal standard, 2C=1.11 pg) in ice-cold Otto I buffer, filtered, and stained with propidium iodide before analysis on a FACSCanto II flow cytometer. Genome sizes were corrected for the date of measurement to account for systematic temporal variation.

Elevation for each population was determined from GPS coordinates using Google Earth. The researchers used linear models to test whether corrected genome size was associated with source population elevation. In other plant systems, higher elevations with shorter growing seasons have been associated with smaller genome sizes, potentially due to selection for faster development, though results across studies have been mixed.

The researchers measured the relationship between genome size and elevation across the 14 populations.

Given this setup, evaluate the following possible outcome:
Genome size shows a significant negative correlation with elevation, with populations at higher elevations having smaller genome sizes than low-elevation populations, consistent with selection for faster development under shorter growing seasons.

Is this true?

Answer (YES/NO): NO